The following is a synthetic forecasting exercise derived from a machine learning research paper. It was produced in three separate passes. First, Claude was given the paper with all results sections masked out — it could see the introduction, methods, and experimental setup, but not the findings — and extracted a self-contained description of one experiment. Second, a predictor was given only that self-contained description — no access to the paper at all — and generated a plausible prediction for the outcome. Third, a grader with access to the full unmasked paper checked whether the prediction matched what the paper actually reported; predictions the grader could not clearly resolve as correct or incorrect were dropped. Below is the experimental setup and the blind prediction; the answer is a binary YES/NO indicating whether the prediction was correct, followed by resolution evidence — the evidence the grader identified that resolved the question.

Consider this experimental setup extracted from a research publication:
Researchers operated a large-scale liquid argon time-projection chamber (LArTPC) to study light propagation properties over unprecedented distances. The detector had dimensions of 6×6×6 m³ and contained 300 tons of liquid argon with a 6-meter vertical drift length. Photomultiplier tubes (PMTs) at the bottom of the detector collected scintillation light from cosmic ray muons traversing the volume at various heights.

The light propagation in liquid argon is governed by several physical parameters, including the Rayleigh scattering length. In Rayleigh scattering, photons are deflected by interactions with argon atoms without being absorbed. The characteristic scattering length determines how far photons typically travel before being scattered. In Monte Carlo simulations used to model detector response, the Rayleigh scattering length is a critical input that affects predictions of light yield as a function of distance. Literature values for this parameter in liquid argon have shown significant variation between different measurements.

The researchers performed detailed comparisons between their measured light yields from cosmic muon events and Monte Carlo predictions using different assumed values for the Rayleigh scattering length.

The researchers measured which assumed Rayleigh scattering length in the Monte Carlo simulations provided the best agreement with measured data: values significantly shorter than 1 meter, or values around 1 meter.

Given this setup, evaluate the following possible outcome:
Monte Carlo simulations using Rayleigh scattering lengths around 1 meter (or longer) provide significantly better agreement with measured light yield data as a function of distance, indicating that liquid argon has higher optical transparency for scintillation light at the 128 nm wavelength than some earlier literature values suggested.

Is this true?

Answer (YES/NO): YES